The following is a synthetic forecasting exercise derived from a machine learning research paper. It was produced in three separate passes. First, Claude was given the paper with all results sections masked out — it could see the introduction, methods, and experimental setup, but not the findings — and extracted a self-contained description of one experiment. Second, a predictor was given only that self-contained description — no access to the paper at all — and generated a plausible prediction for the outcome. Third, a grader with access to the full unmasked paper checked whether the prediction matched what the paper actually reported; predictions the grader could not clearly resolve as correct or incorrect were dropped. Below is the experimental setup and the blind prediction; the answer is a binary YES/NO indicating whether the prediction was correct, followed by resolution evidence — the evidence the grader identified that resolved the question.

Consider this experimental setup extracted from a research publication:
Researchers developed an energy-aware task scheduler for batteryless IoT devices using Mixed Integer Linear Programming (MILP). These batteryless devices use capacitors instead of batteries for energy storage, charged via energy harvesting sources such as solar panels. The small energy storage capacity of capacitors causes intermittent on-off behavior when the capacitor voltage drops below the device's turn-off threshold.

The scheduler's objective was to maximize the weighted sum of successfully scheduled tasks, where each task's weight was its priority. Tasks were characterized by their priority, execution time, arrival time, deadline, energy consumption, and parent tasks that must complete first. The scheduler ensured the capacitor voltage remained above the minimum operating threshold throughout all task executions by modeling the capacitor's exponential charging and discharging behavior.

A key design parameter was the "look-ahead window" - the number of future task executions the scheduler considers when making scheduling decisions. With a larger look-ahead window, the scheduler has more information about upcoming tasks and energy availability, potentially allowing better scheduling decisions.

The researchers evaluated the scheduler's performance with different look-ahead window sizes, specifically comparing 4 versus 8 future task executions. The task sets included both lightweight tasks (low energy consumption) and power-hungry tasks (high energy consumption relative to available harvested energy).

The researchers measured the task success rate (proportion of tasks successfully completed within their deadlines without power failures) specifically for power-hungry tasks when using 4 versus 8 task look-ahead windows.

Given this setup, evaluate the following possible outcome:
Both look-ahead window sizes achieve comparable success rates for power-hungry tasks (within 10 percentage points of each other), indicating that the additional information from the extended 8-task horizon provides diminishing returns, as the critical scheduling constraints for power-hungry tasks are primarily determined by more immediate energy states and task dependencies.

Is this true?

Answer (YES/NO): NO